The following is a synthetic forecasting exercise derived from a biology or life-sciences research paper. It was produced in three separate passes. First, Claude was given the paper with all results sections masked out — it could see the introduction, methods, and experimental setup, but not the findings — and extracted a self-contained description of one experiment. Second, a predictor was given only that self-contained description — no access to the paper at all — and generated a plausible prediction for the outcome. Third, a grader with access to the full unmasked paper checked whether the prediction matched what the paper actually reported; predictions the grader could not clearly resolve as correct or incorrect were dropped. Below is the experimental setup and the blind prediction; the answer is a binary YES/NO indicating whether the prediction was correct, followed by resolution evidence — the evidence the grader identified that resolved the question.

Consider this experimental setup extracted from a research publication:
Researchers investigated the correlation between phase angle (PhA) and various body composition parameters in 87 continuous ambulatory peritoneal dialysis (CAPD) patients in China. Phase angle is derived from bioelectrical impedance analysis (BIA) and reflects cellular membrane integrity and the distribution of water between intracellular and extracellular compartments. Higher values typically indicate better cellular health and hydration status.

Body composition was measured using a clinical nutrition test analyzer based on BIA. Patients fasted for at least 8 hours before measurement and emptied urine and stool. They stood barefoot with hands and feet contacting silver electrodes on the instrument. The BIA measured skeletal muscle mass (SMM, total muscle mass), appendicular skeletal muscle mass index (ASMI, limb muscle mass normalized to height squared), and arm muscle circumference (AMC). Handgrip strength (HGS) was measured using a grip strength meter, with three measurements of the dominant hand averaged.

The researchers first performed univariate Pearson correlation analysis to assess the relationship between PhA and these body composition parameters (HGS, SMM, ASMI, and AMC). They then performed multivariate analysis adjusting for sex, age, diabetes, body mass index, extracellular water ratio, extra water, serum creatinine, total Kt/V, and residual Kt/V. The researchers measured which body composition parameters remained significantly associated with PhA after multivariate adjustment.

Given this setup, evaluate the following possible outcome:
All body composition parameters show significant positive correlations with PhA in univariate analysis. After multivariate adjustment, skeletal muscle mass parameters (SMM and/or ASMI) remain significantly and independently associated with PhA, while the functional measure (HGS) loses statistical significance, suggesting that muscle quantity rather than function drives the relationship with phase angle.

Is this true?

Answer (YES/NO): NO